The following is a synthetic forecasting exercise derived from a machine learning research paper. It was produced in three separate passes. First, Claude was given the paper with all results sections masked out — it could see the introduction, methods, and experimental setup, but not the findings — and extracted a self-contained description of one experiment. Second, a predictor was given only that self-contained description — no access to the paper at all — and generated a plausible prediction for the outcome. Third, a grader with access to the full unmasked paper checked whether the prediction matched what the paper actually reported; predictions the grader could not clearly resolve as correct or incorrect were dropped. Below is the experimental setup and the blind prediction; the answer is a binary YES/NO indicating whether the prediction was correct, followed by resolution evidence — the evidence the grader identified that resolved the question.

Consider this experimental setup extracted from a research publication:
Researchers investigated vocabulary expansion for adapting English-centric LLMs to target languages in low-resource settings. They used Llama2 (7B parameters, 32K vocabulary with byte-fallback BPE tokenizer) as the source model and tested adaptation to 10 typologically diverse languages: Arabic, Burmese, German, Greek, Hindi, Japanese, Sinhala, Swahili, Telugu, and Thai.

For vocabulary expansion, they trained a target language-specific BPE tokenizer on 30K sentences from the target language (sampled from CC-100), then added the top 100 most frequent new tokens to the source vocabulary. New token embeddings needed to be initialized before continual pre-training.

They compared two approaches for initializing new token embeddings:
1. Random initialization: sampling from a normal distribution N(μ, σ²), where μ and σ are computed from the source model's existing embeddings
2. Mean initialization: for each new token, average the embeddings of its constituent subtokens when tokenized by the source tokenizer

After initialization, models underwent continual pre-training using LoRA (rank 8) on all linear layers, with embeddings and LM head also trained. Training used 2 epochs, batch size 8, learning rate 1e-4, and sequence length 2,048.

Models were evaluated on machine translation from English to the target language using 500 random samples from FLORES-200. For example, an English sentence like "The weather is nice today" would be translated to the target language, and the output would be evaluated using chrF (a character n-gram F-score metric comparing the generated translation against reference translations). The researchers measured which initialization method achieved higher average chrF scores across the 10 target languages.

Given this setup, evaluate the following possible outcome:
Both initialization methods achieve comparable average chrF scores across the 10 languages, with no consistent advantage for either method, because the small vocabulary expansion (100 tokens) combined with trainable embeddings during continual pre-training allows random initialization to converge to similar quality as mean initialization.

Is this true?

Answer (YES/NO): YES